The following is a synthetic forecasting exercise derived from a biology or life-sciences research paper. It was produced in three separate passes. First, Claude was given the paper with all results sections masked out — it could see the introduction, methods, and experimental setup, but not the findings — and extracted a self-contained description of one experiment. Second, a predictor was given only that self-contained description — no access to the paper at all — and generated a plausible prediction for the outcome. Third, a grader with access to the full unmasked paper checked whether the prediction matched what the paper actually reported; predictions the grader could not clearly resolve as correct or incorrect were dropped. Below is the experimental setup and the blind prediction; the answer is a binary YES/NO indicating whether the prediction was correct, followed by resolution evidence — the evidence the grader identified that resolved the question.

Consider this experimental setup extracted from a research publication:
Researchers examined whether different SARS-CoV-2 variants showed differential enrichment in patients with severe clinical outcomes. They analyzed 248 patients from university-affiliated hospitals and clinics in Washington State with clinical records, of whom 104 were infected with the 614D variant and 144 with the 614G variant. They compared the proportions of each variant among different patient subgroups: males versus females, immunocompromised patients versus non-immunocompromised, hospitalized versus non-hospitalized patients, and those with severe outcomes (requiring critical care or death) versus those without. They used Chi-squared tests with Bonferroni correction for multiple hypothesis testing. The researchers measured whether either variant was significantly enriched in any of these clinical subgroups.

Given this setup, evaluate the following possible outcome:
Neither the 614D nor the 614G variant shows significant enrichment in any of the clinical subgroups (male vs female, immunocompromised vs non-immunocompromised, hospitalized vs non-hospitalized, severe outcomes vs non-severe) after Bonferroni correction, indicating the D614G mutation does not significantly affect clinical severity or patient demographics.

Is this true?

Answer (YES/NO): YES